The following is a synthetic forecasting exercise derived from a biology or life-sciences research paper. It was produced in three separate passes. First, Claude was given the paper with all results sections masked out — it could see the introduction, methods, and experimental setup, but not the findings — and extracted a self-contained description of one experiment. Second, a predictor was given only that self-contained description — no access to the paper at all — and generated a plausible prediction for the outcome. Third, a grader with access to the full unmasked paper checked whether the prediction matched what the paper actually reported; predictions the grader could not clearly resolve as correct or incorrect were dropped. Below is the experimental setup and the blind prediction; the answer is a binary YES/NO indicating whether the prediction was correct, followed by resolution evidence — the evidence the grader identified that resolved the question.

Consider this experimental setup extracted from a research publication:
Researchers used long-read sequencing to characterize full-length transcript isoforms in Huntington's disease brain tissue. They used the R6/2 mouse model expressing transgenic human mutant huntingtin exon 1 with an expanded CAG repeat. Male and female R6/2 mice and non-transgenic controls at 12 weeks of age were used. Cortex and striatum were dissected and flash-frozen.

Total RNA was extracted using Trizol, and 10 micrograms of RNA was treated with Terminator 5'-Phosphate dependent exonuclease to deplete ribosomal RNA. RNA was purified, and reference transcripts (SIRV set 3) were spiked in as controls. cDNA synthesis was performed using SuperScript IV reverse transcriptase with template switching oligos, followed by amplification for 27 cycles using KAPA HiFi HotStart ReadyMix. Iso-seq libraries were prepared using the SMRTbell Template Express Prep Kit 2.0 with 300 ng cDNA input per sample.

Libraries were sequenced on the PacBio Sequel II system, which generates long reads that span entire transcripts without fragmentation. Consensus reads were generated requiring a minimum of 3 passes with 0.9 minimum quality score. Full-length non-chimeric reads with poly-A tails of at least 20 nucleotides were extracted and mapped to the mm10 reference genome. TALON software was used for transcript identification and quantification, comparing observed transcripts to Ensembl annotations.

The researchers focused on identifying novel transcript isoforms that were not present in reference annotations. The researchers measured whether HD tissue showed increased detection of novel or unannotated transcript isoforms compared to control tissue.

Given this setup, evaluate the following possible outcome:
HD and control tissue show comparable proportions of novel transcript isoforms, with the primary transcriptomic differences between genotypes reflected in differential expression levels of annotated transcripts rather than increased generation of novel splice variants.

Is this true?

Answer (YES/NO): NO